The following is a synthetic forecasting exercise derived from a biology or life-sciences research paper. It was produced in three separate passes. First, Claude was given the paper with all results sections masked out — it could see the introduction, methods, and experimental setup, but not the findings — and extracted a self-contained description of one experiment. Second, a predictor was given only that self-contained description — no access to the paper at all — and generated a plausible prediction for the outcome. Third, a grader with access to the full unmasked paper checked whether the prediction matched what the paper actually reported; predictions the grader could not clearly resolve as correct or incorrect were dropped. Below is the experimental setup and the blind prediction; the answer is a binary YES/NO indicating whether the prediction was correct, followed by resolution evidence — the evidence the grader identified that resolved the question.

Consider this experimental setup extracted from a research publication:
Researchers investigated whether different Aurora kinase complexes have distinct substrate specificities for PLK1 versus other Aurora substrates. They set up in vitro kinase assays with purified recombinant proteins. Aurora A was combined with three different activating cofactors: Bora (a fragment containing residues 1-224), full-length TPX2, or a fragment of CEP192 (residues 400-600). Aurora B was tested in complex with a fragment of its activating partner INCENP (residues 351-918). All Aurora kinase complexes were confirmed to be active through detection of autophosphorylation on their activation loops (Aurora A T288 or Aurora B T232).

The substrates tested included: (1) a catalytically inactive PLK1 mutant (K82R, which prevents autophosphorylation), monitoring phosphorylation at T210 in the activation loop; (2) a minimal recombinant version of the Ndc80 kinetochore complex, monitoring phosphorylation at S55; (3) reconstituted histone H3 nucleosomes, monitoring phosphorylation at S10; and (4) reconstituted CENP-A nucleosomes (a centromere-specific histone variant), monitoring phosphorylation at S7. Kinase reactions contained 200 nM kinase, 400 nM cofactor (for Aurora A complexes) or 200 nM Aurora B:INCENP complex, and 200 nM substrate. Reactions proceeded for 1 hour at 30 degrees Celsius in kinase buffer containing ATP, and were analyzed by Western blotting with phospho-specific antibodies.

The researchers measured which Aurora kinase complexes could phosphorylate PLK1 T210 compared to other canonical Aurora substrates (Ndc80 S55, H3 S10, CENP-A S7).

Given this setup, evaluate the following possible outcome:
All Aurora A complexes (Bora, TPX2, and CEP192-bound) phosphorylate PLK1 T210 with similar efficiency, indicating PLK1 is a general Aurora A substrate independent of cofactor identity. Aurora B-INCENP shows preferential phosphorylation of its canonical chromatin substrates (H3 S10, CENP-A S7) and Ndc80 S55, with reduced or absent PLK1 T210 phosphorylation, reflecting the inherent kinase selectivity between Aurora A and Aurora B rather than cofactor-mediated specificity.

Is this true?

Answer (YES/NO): NO